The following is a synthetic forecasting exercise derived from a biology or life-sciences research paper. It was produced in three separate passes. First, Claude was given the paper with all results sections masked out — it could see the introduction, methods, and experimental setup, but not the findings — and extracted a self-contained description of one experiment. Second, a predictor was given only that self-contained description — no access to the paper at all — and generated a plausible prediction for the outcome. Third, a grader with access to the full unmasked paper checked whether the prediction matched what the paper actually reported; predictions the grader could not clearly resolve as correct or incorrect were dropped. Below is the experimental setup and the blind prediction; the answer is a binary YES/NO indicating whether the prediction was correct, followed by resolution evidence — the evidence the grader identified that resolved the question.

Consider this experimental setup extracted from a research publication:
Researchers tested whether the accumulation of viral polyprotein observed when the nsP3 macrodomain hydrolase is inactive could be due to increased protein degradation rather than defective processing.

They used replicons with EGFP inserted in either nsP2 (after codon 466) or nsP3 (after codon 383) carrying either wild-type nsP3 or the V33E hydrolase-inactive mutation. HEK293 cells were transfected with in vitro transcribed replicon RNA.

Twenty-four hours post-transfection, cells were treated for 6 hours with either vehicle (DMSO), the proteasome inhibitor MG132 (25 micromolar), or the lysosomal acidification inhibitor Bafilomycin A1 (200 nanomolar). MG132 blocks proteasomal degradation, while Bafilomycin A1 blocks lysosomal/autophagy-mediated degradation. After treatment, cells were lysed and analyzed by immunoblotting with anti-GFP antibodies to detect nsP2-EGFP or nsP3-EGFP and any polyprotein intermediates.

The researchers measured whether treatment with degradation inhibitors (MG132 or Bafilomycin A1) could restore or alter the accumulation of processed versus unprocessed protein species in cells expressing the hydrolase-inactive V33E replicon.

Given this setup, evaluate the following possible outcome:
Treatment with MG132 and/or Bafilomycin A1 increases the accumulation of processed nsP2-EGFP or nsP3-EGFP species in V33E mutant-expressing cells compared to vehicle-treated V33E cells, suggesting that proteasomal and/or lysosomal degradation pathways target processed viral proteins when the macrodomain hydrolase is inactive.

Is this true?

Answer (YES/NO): NO